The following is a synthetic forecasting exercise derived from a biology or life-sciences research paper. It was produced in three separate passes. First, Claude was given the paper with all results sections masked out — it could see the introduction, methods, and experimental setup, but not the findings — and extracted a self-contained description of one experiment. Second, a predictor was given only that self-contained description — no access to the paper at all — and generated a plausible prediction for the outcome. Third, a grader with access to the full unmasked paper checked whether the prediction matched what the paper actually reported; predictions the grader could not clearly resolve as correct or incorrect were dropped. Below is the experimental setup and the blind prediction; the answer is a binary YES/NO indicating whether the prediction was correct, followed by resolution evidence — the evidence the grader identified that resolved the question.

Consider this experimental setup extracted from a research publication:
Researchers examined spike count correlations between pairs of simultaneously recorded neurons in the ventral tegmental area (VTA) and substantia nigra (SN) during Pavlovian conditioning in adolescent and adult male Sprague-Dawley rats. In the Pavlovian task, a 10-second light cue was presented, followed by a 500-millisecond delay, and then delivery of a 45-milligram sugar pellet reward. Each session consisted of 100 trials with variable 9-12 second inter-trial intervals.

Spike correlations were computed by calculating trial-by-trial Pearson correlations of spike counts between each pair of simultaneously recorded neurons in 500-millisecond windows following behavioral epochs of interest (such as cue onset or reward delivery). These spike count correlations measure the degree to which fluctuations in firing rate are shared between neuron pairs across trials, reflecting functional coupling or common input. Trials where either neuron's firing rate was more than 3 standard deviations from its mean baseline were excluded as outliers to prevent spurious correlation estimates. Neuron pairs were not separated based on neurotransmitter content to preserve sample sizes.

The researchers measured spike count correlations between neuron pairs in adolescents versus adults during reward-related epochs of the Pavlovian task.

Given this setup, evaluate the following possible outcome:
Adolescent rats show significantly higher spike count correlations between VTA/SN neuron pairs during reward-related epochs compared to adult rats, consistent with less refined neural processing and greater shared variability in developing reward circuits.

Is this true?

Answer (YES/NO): YES